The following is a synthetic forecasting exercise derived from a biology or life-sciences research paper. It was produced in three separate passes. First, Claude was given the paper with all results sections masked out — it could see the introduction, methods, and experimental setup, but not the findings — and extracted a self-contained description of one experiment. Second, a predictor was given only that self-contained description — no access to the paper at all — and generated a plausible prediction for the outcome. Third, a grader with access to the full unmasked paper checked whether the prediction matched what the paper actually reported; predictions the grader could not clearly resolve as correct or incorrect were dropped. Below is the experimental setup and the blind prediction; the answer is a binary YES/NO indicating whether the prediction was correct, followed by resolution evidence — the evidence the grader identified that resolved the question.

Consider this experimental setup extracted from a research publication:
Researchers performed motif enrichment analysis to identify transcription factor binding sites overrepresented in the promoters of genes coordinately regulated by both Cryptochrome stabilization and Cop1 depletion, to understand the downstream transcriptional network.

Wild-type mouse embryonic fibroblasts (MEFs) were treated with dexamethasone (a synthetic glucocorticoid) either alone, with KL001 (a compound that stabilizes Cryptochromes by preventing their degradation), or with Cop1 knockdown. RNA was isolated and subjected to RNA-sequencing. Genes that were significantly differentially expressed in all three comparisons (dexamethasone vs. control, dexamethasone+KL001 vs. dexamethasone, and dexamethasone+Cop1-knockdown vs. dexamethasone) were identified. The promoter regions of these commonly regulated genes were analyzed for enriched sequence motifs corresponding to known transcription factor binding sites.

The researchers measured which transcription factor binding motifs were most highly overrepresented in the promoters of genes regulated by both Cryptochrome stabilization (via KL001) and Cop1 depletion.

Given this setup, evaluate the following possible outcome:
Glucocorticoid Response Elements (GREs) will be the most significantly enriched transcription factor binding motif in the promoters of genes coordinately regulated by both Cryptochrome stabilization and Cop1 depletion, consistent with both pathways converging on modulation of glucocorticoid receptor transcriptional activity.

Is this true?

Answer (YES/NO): NO